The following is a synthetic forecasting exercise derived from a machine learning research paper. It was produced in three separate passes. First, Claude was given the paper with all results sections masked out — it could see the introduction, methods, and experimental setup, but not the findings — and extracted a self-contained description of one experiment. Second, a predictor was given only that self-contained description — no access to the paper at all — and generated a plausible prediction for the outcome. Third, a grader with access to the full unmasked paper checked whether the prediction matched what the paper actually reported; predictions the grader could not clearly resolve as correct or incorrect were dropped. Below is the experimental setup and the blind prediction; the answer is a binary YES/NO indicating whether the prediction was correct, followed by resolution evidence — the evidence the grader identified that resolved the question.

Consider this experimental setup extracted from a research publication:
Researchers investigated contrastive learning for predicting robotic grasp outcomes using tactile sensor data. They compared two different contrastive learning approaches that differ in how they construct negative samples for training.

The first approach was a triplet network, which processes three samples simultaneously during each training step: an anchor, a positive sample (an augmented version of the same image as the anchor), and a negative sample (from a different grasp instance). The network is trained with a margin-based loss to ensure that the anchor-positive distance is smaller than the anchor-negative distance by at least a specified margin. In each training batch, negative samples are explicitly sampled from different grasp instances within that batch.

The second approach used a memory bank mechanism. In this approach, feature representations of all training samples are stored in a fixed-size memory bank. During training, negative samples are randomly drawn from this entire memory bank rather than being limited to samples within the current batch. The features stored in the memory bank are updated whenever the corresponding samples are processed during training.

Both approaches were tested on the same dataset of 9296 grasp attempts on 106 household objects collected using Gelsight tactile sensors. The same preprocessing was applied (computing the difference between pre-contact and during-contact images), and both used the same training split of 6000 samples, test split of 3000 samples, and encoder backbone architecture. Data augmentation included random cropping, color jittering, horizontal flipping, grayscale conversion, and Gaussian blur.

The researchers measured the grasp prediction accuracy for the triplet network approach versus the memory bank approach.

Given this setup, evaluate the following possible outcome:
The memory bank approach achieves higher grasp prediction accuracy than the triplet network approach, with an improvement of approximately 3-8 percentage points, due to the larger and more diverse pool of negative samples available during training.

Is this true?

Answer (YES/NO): YES